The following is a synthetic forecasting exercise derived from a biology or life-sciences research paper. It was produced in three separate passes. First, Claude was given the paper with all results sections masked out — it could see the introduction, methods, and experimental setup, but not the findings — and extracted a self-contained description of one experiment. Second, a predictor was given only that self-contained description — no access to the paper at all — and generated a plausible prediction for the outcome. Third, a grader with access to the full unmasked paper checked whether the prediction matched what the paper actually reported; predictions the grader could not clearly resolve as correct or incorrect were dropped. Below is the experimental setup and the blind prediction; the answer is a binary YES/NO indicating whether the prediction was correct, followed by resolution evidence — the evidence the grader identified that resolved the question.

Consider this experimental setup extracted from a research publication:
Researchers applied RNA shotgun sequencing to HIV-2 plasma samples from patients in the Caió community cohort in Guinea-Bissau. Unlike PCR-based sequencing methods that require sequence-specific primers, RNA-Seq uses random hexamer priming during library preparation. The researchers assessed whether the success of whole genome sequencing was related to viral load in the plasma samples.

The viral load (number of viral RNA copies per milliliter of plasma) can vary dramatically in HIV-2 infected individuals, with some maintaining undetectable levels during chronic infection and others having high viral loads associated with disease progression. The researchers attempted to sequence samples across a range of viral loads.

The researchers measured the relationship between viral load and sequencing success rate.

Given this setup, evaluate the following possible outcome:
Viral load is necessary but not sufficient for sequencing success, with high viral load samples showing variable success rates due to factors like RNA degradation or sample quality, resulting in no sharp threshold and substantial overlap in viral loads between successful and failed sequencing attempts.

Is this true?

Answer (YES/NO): NO